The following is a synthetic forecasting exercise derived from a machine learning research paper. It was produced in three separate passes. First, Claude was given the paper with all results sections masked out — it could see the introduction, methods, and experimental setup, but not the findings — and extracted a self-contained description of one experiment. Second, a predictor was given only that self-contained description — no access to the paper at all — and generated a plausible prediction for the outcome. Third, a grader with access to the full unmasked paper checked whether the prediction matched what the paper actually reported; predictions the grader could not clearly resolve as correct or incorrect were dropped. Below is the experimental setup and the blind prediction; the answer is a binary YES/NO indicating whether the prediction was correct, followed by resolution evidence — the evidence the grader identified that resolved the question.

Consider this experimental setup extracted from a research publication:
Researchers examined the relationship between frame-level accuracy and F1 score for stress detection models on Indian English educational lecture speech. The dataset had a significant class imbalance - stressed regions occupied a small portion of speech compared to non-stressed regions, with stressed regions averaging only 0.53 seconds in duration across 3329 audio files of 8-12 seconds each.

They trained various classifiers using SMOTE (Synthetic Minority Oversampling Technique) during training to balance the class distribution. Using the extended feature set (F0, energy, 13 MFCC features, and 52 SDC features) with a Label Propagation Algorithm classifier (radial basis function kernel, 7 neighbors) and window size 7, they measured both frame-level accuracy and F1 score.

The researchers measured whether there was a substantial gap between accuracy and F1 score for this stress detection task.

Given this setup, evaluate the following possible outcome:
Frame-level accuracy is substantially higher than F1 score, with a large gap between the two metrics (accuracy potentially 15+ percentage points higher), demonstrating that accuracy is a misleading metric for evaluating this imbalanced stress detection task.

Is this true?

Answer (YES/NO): NO